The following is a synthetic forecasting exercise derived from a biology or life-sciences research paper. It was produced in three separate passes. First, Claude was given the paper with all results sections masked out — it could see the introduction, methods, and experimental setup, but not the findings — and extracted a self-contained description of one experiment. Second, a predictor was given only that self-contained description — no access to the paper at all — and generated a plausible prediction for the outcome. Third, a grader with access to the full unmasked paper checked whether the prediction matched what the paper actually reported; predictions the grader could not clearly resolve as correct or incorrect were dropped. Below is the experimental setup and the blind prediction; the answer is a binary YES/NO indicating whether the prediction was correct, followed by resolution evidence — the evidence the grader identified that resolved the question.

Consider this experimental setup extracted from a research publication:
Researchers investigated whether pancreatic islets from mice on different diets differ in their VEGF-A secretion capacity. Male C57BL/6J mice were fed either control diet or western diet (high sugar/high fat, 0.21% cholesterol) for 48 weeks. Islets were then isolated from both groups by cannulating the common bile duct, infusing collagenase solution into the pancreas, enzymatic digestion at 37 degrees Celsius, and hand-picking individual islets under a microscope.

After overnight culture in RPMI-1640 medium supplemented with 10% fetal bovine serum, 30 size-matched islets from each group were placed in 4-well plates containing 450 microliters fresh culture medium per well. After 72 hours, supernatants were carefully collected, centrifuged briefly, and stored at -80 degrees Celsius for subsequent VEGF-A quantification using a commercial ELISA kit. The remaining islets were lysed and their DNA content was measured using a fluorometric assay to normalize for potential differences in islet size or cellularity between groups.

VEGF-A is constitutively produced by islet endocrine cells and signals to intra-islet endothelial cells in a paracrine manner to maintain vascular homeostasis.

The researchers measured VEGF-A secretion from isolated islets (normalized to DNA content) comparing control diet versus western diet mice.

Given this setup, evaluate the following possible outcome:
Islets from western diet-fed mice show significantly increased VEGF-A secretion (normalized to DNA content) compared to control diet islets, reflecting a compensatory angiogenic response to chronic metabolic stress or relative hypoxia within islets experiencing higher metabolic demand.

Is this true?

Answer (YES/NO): YES